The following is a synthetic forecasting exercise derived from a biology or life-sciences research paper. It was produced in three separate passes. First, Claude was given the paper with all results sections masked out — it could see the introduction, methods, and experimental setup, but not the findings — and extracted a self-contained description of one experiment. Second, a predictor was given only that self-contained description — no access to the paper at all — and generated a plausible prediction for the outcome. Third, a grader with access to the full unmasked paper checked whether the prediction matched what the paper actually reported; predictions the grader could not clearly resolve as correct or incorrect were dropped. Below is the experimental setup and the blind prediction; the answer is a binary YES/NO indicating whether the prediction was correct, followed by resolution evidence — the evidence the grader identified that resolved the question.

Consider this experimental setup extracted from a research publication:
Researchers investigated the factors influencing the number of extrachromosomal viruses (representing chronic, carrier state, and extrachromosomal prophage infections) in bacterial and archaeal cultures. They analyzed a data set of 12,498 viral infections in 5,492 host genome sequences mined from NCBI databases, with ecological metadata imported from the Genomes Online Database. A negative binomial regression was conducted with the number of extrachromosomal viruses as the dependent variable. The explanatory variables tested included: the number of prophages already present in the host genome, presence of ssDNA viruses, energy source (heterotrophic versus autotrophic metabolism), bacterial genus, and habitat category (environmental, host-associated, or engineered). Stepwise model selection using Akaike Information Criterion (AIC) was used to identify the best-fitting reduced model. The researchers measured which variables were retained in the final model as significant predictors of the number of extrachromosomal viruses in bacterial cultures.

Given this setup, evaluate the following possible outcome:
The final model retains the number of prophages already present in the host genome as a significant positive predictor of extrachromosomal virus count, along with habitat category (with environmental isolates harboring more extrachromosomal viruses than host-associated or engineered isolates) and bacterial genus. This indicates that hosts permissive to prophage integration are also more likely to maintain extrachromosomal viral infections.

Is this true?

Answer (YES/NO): NO